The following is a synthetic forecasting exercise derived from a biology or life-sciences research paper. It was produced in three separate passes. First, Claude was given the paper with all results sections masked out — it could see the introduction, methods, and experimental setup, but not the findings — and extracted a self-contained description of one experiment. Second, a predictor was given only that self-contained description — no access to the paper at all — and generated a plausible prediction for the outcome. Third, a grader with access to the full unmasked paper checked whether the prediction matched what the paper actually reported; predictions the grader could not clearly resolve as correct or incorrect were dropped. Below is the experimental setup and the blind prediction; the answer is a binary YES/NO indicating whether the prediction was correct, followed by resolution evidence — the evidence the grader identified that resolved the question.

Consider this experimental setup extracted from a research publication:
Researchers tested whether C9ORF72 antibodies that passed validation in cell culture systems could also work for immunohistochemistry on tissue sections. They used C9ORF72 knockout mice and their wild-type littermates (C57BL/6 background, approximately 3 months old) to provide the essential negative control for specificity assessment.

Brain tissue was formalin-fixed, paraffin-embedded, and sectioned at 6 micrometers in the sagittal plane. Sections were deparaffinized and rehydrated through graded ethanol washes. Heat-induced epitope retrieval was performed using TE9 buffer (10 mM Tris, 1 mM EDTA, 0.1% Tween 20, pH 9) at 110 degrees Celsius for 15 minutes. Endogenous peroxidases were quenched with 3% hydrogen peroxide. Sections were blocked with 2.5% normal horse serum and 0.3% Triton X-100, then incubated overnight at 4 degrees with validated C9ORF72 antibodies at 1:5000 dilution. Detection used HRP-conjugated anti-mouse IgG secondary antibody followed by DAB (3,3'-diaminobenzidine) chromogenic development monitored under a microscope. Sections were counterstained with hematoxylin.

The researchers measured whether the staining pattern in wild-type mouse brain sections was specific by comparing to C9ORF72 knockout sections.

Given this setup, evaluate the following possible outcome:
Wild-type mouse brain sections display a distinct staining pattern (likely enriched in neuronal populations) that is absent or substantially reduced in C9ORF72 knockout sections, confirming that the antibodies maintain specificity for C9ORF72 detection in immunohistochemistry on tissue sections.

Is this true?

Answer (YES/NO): YES